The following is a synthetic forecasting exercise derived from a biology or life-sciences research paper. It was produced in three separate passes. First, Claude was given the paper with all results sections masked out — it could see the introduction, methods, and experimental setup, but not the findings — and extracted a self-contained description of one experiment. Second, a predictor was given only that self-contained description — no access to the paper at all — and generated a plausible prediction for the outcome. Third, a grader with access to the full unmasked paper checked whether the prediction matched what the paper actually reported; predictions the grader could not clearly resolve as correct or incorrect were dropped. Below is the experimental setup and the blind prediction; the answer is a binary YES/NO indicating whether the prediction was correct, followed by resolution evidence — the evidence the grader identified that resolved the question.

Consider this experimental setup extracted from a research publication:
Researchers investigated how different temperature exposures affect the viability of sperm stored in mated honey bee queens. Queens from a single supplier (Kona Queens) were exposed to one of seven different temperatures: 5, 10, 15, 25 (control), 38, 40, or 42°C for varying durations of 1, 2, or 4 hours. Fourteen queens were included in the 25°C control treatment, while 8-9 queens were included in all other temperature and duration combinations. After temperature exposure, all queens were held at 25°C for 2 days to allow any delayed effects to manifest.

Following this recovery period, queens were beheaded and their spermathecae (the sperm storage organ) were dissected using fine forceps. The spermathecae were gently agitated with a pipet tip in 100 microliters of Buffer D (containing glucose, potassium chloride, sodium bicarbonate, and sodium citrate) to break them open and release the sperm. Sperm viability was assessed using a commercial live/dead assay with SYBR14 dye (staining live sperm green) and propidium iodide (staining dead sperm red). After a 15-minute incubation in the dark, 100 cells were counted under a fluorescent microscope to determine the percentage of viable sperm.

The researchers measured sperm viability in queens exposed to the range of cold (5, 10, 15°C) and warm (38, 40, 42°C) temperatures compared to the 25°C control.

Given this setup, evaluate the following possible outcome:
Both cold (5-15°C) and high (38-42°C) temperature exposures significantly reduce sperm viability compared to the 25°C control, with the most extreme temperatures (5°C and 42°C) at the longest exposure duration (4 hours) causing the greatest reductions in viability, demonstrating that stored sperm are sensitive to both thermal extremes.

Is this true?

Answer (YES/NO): NO